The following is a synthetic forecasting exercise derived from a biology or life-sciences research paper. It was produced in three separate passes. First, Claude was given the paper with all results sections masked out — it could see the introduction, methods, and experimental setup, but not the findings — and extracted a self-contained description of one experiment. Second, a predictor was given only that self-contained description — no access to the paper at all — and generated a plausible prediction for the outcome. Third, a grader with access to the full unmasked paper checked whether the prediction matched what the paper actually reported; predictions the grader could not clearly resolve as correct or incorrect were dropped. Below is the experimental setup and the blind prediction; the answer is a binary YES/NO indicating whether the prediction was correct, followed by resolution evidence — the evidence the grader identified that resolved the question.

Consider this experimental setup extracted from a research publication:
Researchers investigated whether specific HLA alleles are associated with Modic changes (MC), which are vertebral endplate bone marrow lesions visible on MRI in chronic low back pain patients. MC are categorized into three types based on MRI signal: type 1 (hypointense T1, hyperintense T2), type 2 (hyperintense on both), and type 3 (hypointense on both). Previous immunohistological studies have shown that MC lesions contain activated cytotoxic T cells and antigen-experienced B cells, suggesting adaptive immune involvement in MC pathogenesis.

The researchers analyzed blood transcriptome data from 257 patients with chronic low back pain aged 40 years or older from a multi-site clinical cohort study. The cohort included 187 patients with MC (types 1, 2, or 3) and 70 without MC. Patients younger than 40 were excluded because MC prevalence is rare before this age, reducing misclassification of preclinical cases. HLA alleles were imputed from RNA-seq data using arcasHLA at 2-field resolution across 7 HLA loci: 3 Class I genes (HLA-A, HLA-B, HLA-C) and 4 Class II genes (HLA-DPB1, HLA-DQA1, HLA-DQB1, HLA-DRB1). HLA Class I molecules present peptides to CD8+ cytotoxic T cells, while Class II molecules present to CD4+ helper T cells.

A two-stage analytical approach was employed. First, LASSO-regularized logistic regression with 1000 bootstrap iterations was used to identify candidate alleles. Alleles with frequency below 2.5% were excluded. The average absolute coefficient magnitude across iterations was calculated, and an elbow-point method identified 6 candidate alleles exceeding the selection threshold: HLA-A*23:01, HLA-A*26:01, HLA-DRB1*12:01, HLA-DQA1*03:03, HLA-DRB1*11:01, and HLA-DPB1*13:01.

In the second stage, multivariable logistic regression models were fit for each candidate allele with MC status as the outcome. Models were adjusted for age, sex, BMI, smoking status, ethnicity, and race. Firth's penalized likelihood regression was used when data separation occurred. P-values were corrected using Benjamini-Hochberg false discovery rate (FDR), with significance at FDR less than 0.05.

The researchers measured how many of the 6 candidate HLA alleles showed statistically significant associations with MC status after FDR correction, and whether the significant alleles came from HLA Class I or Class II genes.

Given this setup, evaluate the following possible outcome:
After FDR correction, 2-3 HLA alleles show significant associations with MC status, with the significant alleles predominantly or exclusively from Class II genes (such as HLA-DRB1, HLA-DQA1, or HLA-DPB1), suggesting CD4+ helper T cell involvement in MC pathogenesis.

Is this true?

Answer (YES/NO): NO